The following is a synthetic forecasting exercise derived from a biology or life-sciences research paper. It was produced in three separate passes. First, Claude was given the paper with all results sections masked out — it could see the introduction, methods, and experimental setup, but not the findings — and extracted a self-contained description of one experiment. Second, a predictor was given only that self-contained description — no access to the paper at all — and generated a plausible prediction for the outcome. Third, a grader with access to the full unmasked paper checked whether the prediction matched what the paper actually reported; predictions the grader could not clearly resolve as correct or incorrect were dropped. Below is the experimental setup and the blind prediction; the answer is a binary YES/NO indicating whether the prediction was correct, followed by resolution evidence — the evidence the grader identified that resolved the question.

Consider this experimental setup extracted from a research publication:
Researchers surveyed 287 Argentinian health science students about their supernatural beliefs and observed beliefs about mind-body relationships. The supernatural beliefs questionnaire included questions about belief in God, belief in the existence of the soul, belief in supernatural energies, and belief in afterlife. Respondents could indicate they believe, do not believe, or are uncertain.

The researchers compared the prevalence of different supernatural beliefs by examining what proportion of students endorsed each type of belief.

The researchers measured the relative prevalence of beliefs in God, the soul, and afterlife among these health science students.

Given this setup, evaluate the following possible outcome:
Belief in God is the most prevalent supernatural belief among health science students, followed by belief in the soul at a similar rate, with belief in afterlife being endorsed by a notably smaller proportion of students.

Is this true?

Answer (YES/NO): NO